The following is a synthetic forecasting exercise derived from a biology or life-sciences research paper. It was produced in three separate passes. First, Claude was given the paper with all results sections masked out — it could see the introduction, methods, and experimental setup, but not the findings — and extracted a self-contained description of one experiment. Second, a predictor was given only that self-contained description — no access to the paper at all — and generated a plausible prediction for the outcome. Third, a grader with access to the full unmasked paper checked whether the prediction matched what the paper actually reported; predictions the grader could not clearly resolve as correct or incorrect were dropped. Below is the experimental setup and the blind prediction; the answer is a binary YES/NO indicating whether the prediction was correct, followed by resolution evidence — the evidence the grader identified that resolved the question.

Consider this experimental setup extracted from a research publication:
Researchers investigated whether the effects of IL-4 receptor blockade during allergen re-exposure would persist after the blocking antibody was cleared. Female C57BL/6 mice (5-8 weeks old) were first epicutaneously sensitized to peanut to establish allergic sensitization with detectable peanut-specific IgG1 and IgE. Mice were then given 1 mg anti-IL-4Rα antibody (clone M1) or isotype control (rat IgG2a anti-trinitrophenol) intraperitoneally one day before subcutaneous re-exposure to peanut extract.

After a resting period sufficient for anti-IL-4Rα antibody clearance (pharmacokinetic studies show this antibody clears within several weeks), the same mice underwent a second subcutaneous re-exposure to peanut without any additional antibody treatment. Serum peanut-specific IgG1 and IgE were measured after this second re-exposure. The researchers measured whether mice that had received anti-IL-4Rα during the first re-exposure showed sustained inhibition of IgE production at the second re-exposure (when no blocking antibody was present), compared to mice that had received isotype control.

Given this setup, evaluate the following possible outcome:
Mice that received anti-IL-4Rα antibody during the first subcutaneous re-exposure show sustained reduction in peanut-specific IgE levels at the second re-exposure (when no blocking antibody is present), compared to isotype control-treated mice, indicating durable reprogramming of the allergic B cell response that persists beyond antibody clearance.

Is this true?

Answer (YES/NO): YES